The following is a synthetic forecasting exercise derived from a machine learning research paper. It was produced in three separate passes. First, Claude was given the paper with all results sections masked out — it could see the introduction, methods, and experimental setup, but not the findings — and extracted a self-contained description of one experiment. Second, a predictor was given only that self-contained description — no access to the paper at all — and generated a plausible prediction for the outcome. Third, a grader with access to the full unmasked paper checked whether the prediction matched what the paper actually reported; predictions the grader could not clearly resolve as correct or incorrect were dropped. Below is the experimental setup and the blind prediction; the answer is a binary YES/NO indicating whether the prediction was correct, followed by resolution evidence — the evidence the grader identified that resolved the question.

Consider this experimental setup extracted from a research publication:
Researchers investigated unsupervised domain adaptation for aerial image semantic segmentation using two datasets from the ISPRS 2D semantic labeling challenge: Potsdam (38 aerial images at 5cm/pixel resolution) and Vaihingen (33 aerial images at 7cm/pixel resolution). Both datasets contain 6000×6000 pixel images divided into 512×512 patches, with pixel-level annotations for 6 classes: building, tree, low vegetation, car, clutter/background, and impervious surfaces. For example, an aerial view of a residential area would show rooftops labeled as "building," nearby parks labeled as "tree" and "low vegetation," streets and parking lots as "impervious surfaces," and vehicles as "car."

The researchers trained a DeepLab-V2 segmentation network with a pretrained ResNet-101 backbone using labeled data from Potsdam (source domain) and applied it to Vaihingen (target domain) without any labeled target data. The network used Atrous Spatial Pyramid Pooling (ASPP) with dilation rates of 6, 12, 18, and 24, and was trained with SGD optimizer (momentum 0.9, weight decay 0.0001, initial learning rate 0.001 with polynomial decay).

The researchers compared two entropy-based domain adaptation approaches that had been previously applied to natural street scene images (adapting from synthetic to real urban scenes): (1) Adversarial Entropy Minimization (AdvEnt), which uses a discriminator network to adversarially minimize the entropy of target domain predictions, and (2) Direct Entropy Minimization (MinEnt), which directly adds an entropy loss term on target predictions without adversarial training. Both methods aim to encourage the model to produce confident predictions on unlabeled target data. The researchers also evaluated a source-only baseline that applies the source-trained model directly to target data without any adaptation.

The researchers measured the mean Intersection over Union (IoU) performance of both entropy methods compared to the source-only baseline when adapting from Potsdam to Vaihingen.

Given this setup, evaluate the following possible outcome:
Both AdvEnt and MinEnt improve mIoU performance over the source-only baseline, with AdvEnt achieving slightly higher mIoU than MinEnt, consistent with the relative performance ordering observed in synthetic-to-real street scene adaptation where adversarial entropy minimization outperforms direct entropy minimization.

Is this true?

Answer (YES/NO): NO